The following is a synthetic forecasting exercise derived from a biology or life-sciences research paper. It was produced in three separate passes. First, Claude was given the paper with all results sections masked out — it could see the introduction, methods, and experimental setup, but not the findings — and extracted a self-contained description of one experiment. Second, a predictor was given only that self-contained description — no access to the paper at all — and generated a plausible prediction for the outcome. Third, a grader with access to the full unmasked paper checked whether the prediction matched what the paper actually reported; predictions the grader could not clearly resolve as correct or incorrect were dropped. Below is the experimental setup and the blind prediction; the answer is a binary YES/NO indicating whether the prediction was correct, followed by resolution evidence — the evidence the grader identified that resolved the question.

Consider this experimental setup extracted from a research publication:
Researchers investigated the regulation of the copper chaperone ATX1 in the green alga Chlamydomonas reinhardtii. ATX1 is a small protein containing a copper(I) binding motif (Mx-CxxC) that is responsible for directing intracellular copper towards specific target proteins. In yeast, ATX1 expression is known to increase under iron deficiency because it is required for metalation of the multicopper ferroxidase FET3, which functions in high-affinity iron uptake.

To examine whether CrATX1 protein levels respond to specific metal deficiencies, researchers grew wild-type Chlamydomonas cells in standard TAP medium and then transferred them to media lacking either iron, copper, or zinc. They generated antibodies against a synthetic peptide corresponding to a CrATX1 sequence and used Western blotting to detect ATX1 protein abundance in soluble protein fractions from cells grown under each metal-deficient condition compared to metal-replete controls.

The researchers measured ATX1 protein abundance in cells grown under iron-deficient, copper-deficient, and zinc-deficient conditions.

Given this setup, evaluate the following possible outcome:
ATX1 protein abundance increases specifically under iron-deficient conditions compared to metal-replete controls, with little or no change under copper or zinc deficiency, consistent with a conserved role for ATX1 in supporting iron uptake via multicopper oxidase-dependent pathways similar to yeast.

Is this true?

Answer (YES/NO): YES